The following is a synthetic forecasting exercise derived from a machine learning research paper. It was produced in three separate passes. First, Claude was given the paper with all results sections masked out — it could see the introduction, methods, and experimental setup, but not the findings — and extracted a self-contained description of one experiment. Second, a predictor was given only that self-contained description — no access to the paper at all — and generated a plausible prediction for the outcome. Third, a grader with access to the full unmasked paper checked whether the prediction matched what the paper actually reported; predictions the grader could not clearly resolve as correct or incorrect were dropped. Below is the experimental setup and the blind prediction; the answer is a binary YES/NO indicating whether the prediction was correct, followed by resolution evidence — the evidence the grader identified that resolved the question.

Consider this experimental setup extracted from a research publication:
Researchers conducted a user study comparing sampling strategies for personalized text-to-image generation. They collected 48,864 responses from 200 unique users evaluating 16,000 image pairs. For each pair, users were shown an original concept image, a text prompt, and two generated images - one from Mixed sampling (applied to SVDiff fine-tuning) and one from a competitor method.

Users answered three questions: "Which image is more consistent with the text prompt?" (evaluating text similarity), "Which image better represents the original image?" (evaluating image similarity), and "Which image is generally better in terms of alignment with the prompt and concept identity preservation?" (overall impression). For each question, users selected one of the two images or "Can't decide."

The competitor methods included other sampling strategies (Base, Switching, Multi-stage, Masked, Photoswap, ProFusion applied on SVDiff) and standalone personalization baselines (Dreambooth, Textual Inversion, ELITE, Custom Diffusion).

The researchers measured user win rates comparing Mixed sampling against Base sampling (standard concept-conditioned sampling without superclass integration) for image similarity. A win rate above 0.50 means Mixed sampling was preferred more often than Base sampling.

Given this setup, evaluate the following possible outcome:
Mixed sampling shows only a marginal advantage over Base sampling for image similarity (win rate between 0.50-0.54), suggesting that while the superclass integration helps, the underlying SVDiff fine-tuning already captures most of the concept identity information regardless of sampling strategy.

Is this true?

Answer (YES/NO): NO